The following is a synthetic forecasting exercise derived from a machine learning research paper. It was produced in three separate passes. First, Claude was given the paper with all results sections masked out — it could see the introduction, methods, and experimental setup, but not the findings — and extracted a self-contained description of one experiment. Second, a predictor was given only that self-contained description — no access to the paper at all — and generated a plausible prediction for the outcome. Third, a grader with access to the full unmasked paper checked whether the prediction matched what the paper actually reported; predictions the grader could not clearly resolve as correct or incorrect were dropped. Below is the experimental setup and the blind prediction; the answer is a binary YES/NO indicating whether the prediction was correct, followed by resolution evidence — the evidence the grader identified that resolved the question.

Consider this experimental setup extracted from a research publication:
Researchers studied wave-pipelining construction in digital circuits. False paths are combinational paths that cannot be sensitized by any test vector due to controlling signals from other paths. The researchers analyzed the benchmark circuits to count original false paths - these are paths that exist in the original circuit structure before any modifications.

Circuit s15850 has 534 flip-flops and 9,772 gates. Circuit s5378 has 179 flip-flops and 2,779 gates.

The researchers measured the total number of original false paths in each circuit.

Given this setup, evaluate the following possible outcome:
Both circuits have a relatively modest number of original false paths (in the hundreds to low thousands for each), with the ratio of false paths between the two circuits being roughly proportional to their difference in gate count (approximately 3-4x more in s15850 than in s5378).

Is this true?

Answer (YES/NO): NO